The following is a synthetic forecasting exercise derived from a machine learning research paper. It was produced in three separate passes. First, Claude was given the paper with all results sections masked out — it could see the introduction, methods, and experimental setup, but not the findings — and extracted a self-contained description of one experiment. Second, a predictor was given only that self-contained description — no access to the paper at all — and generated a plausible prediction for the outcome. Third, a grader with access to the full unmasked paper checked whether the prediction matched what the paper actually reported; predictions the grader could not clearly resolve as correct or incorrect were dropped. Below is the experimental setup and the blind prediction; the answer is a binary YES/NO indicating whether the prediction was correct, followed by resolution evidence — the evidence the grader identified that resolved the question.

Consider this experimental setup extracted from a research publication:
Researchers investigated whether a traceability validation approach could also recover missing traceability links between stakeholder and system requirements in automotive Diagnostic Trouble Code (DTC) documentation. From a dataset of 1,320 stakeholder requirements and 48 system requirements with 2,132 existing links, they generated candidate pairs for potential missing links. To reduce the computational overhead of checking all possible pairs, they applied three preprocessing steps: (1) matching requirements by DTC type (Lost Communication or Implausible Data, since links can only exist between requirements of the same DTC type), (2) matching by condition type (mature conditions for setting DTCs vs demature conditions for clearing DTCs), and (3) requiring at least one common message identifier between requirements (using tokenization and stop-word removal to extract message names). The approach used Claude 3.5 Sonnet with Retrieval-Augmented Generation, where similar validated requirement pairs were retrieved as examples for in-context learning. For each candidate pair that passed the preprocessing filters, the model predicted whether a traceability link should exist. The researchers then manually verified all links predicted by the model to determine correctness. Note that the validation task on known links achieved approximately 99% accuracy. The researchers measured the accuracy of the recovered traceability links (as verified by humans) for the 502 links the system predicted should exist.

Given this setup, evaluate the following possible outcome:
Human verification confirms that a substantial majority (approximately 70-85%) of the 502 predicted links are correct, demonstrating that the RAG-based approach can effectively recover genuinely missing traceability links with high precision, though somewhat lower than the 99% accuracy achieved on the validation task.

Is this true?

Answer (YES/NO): YES